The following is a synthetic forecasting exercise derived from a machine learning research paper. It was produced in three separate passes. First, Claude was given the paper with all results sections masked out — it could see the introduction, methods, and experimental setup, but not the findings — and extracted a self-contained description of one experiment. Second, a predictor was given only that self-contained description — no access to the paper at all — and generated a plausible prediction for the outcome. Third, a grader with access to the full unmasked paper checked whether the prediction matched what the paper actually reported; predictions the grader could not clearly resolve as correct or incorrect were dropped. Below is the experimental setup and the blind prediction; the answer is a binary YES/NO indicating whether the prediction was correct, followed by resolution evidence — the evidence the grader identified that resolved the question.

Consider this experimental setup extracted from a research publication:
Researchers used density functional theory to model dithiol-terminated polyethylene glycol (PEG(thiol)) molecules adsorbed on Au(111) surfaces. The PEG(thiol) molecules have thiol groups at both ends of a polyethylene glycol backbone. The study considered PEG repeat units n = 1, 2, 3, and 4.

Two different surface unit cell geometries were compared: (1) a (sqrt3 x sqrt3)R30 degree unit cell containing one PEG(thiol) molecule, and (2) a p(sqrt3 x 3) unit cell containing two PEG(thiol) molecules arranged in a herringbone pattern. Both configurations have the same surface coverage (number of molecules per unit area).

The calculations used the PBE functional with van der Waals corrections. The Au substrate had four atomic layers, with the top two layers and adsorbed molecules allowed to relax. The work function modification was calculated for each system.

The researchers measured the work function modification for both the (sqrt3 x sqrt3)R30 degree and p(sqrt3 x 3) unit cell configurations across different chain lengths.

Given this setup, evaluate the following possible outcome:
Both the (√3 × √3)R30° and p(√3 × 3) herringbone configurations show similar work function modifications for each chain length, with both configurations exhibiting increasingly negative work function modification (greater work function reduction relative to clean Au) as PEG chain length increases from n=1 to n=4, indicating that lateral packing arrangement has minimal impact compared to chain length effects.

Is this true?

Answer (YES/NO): NO